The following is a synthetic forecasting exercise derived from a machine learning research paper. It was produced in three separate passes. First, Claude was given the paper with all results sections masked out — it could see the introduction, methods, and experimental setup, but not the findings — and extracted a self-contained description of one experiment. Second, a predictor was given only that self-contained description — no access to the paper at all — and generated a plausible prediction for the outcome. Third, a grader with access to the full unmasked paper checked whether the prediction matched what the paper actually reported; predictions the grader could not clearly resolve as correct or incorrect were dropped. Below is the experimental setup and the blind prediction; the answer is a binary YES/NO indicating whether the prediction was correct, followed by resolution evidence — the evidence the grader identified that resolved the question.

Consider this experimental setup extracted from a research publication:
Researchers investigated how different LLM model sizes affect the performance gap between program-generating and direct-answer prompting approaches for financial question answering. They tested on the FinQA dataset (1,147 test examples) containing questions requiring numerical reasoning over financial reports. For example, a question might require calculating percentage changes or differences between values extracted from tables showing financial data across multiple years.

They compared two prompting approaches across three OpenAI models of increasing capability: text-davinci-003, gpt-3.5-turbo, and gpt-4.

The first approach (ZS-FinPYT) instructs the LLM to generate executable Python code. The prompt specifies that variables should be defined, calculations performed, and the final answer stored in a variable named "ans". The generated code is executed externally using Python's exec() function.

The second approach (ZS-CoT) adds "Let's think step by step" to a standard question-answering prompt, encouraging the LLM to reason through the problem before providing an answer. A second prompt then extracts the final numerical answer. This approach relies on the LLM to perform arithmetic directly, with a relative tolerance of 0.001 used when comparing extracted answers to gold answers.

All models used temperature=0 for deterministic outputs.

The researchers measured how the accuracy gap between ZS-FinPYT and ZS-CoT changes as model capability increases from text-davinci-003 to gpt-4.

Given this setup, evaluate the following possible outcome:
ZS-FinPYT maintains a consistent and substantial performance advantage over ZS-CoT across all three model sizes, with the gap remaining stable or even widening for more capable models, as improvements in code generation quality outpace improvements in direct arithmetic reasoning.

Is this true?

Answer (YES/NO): NO